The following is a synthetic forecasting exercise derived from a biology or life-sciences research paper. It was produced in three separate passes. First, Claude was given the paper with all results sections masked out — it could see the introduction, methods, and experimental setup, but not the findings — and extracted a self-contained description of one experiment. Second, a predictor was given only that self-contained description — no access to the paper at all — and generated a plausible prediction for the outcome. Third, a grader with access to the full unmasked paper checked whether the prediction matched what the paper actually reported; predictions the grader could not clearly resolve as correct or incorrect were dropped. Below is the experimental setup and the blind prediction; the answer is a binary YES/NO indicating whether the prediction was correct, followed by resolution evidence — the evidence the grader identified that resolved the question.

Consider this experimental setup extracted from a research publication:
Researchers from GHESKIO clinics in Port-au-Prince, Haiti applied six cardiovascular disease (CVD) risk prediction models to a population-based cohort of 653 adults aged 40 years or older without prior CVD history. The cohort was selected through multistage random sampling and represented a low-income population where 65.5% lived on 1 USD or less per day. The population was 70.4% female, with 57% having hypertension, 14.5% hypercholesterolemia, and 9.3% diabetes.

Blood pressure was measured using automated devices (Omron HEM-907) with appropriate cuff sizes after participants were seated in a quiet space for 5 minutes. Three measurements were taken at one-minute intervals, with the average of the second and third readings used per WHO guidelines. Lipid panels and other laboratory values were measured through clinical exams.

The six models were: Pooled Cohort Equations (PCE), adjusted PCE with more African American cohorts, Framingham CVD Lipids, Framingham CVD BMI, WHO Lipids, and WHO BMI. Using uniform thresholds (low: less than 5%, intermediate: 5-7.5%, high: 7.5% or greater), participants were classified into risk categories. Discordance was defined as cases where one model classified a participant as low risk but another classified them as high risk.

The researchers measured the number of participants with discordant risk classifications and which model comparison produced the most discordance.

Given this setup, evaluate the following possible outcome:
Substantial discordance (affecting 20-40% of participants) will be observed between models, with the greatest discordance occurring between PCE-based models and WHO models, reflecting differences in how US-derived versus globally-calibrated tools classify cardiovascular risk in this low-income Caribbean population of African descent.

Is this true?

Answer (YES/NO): NO